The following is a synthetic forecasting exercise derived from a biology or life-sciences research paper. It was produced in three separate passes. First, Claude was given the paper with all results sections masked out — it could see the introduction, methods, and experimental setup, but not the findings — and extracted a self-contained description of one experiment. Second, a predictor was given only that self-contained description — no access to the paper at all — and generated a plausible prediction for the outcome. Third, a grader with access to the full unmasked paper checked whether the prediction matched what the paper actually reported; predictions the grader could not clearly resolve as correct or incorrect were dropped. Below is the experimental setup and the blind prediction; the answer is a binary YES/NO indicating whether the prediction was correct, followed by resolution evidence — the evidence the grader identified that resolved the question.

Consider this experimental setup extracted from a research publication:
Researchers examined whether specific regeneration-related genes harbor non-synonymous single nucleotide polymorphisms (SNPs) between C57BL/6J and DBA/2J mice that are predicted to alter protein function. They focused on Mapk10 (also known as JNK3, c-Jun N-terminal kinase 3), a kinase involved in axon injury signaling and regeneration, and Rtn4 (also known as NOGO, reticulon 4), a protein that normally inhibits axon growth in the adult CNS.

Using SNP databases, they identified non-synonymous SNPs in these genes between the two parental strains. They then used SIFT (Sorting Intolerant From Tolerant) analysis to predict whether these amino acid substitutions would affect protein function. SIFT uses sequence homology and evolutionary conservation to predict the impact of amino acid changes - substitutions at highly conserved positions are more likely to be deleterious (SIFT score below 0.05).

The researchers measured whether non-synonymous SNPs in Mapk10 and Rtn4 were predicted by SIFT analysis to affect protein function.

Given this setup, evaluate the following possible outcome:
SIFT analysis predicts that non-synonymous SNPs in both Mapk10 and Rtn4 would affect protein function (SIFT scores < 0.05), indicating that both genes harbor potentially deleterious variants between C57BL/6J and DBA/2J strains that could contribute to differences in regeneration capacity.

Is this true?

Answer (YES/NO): YES